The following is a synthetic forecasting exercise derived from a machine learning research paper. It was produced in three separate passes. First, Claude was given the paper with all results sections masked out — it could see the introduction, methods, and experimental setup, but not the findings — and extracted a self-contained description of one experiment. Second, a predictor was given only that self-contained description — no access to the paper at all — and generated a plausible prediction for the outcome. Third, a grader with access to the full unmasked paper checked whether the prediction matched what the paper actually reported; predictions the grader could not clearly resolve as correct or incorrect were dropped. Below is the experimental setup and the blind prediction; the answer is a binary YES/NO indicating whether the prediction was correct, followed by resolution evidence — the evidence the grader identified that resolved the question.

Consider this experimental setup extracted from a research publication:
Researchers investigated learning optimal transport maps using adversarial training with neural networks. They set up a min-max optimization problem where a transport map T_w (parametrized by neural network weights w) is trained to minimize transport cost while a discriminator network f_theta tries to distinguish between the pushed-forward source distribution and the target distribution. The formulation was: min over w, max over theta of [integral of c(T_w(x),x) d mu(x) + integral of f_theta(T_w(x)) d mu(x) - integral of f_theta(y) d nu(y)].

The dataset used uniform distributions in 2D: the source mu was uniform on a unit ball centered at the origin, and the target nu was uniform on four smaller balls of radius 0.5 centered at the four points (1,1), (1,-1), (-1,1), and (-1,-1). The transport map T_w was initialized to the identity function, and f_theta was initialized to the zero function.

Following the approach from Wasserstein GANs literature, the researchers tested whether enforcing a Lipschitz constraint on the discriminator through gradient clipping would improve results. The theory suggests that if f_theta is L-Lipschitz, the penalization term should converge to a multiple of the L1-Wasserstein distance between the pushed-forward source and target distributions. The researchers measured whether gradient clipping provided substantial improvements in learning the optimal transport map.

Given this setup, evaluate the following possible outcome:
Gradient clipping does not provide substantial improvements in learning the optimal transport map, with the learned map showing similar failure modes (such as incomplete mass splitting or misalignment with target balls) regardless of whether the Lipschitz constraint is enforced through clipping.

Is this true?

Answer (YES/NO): YES